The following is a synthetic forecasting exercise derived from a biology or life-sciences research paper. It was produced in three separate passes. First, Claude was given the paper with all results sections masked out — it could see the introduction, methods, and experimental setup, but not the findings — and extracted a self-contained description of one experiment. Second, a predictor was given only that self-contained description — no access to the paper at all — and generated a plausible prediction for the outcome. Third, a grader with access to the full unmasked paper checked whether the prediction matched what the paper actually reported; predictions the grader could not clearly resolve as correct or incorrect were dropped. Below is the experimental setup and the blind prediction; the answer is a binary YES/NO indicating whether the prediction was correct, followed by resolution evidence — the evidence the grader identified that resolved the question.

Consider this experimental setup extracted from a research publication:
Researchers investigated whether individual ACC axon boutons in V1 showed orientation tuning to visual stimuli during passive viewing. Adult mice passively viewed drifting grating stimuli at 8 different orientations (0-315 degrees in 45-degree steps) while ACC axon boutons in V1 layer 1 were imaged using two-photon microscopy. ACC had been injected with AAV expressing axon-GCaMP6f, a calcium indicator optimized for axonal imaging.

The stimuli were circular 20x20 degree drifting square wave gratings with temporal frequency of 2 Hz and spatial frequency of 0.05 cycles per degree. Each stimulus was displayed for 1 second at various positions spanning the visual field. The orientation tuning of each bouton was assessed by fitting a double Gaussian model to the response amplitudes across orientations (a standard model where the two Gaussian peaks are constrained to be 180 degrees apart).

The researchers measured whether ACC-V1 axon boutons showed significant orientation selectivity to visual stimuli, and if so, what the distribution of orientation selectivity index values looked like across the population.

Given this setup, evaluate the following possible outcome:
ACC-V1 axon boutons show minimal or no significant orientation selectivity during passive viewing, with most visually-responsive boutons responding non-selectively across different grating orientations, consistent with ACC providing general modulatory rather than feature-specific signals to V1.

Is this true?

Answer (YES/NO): YES